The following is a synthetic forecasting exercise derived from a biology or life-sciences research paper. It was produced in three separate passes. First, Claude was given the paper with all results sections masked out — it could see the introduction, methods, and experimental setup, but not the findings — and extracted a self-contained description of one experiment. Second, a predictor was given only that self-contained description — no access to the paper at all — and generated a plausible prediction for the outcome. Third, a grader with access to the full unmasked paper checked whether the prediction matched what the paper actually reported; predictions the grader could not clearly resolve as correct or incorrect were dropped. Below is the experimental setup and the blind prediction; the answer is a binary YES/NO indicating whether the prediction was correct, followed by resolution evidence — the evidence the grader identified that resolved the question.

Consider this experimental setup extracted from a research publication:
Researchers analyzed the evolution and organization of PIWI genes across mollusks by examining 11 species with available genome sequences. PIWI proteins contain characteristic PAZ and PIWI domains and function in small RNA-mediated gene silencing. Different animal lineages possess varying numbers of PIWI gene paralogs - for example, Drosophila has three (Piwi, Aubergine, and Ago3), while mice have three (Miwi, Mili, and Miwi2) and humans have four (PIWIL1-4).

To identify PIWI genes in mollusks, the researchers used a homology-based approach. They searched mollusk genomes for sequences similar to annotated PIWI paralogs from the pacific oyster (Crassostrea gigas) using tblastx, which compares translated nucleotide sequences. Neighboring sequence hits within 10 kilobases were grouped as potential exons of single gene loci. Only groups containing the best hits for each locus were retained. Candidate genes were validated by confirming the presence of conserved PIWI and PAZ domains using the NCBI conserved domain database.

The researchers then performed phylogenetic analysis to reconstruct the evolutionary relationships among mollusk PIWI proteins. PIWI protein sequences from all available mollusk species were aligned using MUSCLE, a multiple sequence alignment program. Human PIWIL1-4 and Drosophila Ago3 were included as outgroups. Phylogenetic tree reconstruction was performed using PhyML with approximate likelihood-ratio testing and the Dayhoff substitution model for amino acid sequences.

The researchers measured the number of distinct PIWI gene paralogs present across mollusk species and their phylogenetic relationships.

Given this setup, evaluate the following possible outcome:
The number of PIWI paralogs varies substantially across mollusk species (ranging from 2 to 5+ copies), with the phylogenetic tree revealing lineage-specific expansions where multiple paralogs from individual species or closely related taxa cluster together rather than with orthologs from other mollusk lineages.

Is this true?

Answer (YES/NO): NO